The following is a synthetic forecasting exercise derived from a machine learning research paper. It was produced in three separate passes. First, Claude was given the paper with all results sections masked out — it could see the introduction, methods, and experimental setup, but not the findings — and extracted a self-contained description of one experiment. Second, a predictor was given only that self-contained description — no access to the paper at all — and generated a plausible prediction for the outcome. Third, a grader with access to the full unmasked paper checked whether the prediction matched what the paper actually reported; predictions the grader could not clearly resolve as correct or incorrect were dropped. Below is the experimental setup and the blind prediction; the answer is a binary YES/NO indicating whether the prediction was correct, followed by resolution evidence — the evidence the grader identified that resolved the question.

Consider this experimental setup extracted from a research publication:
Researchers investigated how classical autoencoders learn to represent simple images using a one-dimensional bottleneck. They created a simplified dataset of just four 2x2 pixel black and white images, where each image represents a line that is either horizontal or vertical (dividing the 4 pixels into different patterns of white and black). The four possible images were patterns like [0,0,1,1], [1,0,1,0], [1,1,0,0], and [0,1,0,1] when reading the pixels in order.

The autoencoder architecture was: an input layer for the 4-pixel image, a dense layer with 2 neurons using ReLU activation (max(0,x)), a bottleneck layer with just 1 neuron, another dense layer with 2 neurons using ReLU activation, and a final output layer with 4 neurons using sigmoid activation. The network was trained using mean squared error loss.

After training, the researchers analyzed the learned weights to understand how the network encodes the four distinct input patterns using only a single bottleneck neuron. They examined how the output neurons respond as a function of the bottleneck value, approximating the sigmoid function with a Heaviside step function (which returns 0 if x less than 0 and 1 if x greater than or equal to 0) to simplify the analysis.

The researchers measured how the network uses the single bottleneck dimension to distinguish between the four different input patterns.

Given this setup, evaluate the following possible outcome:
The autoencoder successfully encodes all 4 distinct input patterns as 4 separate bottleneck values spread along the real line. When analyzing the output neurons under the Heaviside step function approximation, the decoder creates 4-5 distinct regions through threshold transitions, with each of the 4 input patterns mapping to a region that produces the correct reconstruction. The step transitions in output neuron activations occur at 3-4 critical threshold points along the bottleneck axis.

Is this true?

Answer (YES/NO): NO